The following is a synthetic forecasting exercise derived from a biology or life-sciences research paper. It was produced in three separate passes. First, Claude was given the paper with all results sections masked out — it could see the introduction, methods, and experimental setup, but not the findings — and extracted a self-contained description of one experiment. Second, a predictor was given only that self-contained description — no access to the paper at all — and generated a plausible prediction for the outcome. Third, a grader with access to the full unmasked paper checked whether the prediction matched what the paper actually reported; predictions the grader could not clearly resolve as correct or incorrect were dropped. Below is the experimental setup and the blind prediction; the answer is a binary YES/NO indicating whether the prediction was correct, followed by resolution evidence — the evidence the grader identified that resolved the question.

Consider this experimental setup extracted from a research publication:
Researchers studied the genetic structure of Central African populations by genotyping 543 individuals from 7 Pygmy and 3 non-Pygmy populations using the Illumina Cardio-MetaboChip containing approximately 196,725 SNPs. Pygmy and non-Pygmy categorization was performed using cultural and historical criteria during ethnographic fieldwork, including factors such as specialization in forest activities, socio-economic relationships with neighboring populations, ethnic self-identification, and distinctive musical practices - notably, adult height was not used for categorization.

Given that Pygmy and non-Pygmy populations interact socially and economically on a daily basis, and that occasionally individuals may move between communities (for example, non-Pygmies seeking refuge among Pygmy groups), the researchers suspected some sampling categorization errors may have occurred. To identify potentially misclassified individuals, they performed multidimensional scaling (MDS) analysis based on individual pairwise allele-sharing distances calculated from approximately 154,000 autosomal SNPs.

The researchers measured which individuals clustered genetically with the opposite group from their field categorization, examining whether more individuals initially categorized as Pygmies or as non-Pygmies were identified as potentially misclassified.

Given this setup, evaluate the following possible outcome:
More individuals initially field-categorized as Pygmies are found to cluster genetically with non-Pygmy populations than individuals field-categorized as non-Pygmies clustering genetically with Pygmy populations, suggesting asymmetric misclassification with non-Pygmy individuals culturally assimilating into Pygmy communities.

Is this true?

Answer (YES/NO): YES